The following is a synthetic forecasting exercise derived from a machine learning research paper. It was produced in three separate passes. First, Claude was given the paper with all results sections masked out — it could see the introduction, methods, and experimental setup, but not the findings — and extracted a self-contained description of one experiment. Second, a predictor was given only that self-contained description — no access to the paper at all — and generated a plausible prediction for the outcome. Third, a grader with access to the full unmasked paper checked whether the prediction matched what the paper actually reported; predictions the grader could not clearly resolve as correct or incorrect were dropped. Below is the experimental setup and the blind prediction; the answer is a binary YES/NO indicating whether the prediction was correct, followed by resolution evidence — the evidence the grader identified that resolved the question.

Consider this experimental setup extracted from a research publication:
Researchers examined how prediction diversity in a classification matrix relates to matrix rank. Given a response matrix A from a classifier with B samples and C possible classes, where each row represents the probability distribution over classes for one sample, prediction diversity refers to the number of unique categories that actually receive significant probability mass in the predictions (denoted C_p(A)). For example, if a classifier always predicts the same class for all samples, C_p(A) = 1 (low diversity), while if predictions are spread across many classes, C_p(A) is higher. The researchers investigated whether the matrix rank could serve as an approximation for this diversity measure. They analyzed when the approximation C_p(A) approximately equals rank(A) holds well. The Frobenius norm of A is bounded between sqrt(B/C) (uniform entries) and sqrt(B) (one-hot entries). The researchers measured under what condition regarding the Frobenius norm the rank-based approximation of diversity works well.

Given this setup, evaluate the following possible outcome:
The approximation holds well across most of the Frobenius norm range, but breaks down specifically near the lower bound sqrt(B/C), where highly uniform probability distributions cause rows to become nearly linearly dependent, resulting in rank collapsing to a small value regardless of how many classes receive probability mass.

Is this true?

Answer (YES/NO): NO